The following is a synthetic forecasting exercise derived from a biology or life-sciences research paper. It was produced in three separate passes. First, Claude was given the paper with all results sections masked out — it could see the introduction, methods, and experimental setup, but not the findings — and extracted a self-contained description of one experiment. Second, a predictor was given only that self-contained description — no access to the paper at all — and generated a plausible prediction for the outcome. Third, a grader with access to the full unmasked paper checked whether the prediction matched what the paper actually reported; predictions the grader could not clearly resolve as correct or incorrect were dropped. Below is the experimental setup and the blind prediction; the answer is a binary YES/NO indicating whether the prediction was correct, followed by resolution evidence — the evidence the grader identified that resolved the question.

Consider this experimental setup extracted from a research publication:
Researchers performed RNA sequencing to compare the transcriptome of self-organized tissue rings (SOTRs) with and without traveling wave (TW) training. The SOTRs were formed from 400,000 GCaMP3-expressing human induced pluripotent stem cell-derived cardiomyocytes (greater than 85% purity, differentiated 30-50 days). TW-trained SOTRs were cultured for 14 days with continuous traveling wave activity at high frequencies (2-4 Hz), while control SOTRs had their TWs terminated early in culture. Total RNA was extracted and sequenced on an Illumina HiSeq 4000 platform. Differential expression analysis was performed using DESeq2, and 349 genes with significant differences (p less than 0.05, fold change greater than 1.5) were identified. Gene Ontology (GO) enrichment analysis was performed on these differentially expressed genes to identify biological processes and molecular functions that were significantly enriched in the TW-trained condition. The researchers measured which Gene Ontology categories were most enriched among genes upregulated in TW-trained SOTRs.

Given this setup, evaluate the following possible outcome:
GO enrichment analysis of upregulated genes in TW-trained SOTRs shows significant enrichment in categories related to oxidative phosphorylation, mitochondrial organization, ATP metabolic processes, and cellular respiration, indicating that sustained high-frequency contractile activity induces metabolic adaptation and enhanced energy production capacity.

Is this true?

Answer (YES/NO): NO